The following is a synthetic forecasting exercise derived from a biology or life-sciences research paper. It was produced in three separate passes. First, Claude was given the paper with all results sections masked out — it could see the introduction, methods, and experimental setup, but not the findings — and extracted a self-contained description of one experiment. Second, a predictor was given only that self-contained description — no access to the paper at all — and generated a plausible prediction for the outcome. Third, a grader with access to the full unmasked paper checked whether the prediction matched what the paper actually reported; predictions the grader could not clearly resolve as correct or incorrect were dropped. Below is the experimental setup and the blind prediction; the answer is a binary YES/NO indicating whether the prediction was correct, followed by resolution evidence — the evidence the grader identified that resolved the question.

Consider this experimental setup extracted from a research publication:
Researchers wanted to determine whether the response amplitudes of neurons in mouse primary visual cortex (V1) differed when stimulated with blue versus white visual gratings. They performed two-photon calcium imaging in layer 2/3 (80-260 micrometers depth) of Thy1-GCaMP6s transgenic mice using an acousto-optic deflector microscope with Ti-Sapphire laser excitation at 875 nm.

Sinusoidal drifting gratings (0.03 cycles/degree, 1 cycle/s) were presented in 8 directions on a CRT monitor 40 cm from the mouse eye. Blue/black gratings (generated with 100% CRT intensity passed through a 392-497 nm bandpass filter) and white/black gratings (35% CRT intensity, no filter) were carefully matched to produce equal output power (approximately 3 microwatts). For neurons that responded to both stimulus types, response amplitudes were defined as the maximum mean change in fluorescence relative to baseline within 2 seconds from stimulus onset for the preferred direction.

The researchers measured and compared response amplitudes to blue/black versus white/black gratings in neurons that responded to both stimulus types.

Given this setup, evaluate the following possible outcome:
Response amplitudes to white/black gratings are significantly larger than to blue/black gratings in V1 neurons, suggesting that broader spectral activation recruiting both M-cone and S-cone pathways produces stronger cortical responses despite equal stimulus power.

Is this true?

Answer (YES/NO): NO